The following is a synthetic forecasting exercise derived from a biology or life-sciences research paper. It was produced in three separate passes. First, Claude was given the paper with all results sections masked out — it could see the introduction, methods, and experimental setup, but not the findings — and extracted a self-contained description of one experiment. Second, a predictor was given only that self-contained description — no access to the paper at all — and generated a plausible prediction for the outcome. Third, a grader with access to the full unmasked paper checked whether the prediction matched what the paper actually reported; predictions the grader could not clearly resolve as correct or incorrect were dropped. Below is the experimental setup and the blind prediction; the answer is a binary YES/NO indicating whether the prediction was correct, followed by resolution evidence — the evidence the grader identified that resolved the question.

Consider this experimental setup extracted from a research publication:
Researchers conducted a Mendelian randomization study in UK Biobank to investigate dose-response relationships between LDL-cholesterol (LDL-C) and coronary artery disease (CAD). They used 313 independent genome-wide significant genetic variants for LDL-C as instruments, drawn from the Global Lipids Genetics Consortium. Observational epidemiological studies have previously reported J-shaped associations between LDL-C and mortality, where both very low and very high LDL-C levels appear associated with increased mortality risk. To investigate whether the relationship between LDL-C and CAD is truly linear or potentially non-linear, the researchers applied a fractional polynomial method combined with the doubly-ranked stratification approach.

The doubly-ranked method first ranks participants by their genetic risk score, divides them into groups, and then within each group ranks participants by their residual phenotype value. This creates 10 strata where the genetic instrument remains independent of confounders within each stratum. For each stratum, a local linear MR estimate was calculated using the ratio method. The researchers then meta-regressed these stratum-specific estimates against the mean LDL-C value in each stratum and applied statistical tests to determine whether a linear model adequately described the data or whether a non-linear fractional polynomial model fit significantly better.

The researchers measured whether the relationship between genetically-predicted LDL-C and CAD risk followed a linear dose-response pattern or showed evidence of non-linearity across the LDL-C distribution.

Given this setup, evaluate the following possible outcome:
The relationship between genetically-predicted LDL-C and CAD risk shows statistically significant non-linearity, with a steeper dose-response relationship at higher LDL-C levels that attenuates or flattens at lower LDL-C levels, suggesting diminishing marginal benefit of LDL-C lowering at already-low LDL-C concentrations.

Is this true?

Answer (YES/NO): NO